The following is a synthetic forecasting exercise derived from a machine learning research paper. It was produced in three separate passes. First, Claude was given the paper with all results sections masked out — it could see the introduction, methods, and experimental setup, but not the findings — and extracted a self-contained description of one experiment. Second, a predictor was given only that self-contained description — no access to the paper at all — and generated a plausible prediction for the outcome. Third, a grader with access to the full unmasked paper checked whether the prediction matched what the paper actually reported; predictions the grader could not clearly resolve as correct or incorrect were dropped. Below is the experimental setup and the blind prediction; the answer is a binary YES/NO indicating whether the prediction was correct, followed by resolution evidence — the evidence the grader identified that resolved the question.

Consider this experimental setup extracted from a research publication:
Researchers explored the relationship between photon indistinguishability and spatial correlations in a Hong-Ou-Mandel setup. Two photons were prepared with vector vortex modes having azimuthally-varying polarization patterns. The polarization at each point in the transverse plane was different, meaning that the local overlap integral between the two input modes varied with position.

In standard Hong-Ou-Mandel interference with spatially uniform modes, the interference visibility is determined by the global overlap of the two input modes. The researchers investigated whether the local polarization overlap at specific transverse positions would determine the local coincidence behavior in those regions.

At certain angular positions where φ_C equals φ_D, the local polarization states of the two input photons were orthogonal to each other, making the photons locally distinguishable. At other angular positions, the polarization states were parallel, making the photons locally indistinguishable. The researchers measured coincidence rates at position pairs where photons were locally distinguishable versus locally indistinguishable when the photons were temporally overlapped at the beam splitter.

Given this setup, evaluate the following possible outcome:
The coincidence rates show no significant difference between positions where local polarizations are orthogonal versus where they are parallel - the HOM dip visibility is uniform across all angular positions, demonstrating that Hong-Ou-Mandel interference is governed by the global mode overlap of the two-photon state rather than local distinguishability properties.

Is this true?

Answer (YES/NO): NO